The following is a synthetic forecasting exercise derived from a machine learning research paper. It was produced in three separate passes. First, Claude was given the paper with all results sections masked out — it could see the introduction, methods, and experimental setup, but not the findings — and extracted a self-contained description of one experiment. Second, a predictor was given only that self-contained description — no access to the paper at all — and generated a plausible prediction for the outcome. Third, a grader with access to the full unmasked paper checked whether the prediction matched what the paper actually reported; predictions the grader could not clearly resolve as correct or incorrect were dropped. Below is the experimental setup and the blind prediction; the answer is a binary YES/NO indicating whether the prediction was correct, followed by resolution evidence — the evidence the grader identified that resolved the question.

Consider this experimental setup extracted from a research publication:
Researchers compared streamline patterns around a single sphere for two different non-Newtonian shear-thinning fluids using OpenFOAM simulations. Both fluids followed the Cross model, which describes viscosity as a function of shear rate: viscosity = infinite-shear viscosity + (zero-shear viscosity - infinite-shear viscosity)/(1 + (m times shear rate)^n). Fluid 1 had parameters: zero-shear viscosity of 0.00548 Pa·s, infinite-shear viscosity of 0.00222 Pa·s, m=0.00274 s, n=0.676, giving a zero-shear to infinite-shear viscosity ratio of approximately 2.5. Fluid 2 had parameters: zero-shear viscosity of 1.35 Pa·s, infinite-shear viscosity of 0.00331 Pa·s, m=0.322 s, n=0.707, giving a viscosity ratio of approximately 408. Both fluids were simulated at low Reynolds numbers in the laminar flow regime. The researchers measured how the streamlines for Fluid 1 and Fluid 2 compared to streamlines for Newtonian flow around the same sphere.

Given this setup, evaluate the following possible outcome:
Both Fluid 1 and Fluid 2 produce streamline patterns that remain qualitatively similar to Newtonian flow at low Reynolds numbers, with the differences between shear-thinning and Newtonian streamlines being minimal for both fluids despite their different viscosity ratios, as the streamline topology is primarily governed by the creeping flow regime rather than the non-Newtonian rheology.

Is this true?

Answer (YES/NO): NO